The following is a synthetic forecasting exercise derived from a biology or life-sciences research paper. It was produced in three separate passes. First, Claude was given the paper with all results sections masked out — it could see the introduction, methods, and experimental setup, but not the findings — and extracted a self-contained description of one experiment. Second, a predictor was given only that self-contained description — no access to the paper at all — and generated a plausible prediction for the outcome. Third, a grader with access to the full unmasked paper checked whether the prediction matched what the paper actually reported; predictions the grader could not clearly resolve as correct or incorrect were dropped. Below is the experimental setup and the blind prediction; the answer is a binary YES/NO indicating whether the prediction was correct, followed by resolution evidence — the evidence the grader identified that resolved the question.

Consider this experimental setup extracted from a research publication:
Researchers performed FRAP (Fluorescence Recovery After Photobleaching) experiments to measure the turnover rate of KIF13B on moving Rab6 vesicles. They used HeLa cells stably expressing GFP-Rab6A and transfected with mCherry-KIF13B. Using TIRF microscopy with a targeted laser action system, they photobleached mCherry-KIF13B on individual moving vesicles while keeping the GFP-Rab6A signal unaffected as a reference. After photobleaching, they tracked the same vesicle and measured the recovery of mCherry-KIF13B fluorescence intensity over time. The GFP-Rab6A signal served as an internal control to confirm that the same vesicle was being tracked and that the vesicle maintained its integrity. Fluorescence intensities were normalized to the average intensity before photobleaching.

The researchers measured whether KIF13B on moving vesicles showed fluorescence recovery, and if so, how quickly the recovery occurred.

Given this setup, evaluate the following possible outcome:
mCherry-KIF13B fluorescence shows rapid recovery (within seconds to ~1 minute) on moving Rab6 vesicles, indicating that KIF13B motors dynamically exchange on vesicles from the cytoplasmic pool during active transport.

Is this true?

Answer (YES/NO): NO